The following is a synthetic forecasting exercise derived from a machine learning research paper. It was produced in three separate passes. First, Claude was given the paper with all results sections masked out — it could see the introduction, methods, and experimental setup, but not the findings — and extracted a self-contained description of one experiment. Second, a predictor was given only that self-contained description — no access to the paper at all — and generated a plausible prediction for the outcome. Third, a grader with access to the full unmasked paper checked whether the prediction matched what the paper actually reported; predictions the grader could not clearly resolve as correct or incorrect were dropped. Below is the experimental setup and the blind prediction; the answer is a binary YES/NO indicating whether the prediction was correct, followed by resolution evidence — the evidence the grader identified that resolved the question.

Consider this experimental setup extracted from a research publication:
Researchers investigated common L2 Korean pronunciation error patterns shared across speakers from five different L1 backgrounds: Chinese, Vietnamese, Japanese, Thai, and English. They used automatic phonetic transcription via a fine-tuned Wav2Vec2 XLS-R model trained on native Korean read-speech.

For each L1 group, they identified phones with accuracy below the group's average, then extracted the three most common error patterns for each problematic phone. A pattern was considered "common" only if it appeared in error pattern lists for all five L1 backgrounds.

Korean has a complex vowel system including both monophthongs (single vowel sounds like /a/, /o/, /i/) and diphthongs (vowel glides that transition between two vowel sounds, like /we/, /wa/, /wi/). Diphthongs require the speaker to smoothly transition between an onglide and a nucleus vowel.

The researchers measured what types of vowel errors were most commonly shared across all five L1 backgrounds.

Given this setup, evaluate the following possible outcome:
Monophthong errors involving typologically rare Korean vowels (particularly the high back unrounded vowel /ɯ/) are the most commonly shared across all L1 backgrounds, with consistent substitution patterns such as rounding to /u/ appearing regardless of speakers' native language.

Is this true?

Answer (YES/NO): NO